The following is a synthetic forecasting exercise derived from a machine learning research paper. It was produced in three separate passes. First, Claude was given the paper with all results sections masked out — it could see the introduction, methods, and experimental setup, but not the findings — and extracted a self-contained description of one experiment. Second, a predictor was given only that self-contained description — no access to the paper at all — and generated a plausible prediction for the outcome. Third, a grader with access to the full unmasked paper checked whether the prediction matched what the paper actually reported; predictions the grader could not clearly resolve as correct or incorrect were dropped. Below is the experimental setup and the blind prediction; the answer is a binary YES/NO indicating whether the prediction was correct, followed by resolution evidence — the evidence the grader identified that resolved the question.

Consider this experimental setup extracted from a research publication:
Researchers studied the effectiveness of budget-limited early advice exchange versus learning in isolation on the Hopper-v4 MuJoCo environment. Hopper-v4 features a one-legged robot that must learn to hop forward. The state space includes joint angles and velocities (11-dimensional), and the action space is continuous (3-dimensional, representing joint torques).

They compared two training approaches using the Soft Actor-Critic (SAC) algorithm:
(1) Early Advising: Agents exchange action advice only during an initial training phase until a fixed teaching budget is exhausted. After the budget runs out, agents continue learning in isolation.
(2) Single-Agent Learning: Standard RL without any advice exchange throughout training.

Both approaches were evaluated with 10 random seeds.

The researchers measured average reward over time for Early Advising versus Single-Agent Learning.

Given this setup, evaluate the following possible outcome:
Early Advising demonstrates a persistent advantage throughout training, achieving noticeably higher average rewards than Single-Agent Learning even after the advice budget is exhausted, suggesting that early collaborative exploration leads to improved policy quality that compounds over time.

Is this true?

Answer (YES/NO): NO